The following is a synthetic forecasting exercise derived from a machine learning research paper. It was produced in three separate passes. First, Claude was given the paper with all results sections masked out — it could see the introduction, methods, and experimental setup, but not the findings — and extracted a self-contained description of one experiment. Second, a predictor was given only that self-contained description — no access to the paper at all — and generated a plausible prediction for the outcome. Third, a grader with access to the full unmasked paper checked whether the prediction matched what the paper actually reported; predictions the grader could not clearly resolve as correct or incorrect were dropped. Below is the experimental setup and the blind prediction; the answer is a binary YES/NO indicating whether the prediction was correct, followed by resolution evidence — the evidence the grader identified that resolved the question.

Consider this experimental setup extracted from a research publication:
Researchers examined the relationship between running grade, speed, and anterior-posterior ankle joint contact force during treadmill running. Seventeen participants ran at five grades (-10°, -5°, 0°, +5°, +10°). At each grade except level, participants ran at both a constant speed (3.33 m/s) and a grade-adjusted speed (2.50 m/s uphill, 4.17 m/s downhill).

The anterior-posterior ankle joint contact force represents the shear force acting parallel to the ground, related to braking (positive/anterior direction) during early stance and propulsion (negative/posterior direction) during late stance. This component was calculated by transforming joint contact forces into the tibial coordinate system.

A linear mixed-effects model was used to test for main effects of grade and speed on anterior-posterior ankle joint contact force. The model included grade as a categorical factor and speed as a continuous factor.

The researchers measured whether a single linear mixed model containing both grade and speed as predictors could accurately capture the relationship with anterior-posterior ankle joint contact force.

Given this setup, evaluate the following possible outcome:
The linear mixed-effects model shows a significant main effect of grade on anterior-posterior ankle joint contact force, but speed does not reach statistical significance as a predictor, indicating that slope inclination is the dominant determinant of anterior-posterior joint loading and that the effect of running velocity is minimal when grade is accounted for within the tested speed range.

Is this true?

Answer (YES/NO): NO